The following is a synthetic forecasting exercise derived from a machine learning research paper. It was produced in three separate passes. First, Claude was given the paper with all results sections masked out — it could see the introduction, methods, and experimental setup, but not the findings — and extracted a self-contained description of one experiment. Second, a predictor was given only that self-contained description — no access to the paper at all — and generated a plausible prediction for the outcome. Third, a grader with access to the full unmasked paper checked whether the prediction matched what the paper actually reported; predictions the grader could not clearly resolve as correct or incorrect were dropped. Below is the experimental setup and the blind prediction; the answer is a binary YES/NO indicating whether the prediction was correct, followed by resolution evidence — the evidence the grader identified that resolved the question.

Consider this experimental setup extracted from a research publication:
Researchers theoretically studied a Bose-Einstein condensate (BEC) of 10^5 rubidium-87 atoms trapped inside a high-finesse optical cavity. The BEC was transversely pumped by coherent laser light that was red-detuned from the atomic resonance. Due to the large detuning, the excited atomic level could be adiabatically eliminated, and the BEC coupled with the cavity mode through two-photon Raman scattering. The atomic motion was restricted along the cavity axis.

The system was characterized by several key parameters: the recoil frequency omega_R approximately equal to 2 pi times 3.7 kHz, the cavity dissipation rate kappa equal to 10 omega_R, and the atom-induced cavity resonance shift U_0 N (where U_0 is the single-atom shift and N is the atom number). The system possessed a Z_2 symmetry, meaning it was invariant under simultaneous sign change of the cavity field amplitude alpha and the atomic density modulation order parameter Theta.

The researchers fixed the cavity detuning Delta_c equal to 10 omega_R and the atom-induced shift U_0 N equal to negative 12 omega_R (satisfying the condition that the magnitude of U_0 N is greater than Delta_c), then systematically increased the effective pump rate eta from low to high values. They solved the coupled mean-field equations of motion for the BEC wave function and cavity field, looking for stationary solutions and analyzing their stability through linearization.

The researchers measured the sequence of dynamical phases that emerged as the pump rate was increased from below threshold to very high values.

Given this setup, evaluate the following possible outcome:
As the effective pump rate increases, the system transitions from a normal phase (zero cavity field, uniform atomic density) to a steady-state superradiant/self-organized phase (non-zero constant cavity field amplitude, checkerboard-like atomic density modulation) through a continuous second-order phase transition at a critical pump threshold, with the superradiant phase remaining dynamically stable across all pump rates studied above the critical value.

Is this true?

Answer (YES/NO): NO